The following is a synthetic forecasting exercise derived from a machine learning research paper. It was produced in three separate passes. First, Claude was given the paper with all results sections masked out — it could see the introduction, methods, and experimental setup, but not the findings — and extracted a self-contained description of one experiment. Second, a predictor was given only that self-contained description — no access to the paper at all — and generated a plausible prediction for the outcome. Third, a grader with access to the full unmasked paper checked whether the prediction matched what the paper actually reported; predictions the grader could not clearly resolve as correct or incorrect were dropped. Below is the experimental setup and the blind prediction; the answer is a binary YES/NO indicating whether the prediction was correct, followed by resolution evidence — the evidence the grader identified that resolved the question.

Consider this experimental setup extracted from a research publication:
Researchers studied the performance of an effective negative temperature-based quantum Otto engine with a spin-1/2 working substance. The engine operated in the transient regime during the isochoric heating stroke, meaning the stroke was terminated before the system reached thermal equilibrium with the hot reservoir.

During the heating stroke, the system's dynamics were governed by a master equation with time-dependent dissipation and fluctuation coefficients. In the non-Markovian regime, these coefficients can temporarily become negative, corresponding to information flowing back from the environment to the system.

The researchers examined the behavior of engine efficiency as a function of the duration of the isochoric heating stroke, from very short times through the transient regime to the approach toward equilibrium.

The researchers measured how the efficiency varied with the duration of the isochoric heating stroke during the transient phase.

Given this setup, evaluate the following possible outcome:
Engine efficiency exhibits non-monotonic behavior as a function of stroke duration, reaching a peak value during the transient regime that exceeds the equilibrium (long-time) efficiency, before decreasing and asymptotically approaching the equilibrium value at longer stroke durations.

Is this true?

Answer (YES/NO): YES